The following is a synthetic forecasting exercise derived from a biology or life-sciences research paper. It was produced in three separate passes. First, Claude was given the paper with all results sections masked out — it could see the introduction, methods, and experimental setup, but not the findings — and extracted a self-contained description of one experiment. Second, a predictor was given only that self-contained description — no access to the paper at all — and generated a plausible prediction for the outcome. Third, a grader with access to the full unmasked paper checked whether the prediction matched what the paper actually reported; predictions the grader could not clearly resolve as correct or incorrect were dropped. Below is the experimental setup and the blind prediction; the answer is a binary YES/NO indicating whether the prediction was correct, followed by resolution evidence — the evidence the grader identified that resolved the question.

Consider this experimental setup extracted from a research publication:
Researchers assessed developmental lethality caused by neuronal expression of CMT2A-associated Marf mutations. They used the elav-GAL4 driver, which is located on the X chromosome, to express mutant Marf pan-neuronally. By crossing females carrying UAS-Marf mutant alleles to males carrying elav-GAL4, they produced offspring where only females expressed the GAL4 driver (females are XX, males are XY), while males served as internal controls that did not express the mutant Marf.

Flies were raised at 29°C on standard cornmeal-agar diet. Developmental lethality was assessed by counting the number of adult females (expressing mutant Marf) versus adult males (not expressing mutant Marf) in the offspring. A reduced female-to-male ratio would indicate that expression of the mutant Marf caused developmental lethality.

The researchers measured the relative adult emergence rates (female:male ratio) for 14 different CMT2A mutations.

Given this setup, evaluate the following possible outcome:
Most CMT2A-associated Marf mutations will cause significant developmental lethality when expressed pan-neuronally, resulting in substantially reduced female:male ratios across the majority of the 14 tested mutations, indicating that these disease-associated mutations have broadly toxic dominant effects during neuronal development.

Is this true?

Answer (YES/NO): NO